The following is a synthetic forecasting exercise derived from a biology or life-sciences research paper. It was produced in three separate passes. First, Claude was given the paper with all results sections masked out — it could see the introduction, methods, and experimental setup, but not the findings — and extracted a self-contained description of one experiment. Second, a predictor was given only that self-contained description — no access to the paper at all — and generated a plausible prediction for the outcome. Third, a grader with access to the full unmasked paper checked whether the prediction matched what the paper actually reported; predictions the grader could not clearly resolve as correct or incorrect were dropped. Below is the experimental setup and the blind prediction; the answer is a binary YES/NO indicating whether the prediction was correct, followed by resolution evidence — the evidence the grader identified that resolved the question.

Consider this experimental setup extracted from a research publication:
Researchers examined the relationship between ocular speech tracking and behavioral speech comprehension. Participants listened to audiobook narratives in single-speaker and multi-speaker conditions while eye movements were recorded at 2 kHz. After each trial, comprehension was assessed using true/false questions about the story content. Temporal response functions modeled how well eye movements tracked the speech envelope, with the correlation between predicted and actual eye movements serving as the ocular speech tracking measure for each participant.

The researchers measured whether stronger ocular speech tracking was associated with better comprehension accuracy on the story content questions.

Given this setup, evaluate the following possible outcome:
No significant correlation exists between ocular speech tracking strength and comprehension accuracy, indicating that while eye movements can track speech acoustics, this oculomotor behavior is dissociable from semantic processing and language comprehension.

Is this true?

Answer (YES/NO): NO